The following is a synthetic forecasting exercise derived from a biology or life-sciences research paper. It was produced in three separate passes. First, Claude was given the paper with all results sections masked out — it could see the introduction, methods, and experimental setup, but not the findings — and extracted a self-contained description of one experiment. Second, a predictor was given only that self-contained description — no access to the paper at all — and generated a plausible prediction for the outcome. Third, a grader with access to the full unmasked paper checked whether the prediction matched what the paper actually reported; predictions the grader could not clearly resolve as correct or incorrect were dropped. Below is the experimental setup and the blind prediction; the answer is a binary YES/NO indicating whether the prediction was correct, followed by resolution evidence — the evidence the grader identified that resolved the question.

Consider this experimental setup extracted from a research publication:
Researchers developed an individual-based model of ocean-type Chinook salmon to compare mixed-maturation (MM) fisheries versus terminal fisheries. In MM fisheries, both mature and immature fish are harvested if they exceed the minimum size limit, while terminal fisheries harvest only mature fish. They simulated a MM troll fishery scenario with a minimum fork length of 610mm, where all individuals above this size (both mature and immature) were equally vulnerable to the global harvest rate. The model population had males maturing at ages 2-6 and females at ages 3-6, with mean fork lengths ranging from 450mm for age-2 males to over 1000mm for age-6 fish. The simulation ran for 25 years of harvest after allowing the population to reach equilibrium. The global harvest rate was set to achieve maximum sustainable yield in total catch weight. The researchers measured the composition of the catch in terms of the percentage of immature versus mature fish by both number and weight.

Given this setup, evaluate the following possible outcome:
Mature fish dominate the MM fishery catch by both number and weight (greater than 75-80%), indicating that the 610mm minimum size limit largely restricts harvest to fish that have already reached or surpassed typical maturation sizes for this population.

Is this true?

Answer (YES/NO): NO